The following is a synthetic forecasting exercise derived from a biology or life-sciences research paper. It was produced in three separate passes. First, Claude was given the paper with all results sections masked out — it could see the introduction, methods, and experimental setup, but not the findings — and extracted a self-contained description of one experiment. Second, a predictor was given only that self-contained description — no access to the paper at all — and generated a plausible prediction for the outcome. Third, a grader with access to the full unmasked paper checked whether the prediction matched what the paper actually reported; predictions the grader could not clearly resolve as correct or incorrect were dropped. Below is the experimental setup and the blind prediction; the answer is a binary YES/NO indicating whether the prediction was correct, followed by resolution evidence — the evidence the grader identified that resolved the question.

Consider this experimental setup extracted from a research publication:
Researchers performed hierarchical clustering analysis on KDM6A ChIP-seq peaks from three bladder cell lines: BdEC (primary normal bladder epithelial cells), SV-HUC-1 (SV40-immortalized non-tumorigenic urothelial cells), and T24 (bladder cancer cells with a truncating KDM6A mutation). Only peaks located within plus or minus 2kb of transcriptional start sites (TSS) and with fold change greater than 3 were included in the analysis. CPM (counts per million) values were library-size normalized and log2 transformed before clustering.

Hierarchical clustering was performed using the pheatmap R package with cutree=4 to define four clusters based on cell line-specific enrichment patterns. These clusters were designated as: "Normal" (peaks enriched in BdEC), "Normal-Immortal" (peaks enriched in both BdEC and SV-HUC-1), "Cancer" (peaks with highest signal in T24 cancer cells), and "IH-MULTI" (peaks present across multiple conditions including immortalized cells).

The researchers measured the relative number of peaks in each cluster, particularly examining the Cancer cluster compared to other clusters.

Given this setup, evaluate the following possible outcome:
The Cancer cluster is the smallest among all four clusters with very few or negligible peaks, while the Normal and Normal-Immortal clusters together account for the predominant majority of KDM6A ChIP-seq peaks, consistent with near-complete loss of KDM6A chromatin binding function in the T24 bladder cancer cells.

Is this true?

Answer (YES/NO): NO